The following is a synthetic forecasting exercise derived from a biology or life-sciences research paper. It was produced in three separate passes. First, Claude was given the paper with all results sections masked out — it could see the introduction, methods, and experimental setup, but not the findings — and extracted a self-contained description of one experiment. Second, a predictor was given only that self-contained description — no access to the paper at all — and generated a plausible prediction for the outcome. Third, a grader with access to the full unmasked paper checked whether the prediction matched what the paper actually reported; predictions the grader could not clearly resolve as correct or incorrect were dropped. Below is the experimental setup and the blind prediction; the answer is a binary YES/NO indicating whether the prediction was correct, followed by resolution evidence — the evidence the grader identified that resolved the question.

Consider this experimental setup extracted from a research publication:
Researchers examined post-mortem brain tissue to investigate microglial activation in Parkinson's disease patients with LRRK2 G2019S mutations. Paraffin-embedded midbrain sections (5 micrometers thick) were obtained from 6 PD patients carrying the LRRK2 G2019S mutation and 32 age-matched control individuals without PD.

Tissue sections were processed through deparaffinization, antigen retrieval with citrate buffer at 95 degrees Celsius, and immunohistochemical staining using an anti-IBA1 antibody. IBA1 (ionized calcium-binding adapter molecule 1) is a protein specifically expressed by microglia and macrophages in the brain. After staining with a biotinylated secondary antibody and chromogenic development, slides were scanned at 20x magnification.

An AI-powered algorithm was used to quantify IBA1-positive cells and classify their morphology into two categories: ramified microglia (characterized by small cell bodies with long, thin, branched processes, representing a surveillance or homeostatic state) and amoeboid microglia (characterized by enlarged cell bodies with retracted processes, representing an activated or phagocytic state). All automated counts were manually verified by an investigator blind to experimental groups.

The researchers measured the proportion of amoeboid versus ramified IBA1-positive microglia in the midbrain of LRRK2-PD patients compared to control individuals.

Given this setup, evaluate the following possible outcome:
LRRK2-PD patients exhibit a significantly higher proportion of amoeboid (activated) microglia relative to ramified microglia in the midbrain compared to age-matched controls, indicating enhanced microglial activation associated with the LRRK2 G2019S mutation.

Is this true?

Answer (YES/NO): YES